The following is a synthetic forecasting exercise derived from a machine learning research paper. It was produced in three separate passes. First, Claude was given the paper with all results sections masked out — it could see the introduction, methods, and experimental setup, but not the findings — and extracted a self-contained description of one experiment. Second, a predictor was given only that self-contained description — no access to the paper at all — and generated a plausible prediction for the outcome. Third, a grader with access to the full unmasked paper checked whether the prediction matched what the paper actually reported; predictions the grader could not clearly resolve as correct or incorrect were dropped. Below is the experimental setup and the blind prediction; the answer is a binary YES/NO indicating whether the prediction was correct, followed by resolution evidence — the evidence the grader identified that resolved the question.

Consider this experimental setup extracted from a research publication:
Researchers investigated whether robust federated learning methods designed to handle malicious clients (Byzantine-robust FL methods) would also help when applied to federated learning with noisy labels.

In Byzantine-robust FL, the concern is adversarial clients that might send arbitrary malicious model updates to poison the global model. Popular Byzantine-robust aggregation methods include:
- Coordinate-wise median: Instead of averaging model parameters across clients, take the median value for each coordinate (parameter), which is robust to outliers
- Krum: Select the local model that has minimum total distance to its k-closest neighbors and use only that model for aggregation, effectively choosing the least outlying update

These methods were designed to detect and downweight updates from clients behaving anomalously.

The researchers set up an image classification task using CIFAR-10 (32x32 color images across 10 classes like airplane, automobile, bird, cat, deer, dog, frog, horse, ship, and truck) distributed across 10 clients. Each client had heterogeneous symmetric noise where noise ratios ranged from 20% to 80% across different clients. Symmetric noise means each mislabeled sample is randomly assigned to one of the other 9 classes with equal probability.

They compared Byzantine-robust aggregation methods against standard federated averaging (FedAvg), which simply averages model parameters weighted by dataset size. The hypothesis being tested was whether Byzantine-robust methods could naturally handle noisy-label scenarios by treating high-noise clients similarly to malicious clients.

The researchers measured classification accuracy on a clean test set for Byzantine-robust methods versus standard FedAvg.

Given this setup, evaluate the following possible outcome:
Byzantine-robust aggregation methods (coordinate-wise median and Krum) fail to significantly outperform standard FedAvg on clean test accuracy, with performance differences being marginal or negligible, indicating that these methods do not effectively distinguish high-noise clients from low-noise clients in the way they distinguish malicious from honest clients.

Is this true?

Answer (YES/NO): NO